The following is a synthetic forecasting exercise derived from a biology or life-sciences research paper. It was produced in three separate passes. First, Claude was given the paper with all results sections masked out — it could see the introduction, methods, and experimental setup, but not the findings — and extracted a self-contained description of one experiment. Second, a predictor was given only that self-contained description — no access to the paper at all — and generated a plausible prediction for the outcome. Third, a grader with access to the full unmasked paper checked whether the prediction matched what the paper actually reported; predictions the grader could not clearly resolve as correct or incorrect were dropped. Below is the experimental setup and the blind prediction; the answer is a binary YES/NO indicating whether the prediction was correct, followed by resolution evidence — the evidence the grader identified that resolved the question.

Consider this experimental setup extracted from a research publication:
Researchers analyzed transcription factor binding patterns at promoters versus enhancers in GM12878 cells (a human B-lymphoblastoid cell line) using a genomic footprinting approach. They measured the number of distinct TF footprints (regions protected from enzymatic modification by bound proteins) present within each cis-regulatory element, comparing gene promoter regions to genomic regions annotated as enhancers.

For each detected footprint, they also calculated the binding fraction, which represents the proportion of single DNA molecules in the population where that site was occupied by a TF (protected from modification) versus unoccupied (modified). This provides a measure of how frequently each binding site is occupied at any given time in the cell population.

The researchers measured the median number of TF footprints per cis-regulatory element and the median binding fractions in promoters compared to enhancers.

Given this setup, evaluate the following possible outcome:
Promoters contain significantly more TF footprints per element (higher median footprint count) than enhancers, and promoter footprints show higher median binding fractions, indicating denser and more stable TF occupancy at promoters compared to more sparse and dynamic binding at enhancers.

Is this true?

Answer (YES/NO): YES